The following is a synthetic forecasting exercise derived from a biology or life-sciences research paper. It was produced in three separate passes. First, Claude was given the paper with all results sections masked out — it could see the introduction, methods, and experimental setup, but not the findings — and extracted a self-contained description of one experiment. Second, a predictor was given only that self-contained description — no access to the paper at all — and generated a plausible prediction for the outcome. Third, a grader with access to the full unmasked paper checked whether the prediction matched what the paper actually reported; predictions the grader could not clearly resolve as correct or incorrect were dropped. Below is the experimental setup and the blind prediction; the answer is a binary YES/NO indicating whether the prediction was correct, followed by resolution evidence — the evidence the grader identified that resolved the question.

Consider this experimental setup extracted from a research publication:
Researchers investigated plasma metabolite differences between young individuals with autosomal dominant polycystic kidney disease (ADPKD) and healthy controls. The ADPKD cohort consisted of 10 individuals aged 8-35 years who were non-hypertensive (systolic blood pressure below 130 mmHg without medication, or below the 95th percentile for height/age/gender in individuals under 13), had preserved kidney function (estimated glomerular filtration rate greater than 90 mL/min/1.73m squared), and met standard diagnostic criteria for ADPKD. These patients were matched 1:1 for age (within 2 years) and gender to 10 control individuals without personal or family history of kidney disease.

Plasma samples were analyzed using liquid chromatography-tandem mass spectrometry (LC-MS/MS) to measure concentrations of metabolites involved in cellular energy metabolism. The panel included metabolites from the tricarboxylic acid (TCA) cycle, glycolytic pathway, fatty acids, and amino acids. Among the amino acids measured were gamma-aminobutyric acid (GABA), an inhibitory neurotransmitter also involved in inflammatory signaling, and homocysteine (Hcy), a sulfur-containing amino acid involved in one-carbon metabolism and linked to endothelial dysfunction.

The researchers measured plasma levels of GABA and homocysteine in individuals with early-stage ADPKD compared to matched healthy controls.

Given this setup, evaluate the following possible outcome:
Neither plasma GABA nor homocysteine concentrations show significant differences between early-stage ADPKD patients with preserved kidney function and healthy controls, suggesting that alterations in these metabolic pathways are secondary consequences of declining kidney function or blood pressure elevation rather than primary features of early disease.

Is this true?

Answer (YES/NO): NO